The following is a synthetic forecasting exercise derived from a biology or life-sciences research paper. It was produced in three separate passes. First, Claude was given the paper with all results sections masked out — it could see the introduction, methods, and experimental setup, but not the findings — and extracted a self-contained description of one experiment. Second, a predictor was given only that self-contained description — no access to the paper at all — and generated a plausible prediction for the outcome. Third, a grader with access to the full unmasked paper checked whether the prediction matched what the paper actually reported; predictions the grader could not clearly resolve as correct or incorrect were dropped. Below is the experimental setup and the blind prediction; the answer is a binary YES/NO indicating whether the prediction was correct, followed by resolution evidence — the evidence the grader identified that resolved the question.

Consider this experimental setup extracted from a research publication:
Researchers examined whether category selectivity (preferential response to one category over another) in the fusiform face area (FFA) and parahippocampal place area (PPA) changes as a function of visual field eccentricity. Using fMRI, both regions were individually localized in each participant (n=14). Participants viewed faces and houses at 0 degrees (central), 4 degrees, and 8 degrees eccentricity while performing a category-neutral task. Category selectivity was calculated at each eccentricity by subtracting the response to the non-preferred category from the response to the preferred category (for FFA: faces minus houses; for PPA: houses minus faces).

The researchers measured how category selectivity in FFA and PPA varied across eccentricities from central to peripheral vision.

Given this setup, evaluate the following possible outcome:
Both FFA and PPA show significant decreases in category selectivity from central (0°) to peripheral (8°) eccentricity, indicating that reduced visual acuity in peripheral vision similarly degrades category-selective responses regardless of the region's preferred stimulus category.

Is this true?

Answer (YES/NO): YES